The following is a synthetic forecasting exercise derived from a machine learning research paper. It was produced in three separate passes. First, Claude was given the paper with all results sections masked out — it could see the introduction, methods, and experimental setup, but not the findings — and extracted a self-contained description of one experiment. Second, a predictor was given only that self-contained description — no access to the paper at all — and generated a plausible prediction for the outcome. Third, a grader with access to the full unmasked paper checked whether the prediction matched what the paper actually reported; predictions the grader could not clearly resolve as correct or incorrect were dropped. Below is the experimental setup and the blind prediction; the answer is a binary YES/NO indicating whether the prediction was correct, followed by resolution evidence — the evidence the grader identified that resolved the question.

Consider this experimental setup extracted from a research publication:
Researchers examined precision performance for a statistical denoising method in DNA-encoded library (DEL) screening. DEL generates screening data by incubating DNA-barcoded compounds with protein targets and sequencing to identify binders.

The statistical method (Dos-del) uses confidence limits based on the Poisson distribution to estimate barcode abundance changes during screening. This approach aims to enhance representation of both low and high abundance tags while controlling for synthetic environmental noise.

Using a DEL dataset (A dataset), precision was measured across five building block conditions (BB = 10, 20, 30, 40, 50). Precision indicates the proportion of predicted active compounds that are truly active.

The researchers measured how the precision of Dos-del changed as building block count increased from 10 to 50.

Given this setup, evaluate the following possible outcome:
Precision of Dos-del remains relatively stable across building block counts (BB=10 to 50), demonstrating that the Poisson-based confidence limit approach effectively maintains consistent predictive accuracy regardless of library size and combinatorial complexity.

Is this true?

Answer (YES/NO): NO